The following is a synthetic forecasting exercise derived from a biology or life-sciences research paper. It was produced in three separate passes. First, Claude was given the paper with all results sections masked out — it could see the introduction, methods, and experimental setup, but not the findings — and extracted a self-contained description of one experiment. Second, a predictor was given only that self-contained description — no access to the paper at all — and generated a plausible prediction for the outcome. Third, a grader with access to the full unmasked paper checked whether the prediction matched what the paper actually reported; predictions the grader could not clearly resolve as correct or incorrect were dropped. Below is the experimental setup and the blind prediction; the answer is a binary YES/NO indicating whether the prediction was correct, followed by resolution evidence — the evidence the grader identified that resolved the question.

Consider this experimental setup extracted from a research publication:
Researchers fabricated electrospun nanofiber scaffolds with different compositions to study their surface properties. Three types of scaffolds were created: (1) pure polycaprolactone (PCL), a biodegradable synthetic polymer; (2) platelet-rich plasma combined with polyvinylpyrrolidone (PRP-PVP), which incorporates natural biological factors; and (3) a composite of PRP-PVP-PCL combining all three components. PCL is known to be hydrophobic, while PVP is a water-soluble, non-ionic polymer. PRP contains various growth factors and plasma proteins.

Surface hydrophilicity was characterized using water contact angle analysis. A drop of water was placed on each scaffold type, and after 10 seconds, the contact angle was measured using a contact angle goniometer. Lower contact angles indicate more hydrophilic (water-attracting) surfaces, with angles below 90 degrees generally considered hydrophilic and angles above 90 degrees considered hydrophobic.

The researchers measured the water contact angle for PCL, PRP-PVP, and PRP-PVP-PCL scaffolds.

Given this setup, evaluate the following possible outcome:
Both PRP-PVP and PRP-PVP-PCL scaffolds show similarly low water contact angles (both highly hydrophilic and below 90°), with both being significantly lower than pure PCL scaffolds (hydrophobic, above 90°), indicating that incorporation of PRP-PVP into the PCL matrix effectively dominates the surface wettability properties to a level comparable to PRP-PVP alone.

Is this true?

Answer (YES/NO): NO